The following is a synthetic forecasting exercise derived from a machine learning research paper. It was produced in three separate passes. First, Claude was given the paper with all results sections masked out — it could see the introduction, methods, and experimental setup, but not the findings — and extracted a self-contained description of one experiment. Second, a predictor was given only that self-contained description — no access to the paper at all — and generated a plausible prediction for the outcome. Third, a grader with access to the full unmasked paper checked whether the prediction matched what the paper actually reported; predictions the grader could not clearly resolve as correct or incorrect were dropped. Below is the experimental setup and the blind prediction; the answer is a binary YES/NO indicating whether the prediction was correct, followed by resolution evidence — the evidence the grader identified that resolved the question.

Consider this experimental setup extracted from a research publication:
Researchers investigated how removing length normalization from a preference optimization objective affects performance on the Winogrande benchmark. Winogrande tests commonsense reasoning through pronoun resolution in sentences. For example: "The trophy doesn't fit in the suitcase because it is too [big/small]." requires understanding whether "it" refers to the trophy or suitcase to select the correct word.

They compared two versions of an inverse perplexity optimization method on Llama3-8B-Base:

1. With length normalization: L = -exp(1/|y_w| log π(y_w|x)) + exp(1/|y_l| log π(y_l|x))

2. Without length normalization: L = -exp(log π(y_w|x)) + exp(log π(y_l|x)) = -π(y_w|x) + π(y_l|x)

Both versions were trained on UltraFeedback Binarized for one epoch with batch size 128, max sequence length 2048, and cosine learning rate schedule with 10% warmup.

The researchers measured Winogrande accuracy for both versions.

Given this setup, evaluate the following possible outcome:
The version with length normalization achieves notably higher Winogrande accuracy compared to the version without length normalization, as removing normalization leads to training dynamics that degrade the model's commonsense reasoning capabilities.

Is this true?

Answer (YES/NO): NO